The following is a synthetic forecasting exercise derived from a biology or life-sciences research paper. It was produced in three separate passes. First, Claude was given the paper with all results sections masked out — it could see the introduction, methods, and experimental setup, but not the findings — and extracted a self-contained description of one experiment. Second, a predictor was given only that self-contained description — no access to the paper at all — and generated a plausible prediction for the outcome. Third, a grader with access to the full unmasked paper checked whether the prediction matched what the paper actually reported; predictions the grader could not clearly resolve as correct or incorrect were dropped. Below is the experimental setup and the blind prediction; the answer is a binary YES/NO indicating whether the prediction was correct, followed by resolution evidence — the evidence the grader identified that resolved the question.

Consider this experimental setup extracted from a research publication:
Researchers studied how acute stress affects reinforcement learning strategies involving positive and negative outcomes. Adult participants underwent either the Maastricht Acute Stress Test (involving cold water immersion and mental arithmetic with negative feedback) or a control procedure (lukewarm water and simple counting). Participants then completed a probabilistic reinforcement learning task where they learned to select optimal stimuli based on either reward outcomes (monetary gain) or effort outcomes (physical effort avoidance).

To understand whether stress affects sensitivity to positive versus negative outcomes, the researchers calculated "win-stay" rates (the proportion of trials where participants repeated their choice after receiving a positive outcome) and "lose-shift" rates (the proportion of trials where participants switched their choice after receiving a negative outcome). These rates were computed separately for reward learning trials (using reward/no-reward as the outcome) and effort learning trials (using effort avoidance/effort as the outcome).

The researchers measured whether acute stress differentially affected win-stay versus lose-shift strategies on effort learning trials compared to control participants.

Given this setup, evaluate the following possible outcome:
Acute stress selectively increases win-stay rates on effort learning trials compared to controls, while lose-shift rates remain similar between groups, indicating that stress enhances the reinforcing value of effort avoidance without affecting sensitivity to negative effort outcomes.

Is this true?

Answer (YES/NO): NO